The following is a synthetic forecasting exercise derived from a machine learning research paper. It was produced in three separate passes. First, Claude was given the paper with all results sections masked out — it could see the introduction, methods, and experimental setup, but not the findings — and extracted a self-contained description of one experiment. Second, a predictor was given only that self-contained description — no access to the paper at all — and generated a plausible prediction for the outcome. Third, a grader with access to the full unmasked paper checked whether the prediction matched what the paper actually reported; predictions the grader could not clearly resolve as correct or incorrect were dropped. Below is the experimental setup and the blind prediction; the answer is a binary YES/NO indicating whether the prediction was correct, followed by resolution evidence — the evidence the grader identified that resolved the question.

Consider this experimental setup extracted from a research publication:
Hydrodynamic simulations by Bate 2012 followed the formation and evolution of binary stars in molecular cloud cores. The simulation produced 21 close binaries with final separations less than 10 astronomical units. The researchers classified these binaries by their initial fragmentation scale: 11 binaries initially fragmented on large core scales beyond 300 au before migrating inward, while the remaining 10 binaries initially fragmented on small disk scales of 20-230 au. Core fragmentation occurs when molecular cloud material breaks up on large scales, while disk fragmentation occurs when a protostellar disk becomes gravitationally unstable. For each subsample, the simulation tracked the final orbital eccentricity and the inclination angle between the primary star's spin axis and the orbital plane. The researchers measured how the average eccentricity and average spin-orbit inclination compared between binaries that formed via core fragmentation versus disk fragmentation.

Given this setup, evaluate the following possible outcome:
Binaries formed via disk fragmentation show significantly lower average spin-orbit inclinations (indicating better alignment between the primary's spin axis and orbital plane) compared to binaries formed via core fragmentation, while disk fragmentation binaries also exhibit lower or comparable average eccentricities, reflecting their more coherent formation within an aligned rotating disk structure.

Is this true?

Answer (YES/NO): YES